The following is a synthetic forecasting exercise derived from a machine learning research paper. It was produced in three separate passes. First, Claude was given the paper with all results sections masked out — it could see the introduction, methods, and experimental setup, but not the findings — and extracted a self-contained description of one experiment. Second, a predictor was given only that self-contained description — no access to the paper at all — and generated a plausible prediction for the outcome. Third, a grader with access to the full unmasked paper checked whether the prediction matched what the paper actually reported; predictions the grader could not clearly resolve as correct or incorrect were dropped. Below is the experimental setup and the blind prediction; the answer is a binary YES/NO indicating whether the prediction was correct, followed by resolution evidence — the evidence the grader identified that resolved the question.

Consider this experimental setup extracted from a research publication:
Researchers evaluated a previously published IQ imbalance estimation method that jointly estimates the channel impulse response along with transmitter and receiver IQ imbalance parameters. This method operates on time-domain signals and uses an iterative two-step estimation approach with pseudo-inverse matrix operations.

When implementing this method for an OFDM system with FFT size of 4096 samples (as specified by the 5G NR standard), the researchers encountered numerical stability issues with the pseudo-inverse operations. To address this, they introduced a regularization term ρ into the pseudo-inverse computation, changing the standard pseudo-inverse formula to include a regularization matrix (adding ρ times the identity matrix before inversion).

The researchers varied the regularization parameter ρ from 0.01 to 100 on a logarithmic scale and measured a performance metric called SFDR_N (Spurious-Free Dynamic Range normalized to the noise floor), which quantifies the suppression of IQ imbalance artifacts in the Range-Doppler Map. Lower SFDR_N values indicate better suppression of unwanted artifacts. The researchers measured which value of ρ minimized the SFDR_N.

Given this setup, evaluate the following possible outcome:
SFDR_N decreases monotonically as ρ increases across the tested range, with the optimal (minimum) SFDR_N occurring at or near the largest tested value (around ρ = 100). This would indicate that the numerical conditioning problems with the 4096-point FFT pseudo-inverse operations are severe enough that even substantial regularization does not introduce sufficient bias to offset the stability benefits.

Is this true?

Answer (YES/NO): NO